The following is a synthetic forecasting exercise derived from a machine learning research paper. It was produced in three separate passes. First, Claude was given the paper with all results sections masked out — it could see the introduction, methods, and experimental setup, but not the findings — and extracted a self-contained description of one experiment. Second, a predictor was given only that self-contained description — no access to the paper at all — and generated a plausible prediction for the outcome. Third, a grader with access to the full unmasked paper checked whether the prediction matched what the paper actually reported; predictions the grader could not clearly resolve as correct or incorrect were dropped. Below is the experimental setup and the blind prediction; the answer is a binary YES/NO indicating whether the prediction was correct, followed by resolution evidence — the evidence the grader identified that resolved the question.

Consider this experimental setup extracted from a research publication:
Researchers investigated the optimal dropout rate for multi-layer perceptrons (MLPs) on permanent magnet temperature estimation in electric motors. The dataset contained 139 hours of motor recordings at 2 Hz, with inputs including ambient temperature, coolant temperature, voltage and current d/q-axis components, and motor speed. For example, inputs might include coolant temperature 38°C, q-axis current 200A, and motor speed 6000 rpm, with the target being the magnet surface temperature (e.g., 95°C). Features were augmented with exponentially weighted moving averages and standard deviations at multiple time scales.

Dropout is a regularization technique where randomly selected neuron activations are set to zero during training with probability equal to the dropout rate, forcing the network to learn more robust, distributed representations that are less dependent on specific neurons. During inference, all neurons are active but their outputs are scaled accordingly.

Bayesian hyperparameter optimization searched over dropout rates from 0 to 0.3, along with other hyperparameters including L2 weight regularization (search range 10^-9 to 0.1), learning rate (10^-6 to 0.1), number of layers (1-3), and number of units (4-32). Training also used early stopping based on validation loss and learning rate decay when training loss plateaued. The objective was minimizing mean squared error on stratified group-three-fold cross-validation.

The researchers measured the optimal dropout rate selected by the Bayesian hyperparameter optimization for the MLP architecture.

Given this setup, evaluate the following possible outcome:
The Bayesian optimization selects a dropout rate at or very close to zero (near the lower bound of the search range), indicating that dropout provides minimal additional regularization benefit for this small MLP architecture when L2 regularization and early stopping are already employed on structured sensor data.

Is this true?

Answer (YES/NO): NO